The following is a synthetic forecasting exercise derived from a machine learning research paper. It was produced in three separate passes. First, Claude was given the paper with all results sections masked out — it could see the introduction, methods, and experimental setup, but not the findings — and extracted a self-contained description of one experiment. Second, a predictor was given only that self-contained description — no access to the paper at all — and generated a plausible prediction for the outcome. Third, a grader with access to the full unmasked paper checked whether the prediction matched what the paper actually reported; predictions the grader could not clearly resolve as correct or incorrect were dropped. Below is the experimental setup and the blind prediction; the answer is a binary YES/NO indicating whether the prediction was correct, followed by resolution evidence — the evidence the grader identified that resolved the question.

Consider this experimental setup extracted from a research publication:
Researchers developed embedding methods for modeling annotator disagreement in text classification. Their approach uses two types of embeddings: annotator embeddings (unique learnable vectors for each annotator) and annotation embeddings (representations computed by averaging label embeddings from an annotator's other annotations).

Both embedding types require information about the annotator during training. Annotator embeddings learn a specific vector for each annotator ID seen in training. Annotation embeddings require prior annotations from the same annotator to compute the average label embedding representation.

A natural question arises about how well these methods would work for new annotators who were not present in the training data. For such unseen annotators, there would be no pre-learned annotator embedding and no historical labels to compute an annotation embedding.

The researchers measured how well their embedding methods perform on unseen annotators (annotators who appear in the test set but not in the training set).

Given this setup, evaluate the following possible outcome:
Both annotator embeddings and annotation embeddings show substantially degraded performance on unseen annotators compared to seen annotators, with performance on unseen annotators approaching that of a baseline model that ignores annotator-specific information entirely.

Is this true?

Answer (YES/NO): NO